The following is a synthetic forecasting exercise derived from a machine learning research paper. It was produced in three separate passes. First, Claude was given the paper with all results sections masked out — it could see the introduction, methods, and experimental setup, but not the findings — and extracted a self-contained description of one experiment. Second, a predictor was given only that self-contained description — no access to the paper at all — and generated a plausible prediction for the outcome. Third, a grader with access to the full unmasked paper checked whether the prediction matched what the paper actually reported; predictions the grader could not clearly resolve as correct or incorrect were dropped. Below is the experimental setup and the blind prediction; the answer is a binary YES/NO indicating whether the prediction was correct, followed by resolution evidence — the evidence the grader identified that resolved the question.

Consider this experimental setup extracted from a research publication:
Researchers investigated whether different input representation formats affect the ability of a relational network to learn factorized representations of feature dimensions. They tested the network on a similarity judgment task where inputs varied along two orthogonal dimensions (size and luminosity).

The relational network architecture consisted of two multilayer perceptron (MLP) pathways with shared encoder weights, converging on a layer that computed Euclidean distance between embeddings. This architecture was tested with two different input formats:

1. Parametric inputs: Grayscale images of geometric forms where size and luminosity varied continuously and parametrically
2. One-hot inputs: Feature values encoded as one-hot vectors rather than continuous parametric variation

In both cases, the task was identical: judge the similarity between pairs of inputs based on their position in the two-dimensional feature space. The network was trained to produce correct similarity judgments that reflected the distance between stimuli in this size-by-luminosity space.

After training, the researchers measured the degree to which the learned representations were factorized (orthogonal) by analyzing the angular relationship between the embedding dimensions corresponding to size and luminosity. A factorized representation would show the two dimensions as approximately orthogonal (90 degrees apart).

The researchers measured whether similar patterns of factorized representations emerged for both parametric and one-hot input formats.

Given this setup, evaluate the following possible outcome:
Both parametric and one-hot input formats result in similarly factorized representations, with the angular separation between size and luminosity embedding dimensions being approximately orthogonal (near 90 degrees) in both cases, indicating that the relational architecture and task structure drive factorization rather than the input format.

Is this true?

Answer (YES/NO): YES